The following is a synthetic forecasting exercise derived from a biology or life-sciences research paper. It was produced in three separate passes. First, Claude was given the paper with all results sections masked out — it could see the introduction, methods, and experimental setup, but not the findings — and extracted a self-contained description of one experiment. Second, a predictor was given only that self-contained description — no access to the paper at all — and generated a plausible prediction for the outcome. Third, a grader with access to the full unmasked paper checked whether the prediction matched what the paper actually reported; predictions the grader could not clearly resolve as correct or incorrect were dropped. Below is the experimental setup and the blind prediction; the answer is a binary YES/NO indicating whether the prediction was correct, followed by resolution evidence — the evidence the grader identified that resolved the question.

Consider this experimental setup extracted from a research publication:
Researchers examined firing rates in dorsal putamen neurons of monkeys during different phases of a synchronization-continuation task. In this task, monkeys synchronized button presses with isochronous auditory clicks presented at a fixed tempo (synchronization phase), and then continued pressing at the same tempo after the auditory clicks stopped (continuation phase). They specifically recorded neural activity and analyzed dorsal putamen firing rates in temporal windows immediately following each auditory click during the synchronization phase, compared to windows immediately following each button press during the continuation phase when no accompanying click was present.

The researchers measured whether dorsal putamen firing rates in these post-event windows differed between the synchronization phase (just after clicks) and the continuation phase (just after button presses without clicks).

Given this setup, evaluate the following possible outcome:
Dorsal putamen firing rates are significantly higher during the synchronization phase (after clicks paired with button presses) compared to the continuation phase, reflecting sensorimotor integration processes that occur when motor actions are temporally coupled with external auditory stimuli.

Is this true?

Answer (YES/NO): YES